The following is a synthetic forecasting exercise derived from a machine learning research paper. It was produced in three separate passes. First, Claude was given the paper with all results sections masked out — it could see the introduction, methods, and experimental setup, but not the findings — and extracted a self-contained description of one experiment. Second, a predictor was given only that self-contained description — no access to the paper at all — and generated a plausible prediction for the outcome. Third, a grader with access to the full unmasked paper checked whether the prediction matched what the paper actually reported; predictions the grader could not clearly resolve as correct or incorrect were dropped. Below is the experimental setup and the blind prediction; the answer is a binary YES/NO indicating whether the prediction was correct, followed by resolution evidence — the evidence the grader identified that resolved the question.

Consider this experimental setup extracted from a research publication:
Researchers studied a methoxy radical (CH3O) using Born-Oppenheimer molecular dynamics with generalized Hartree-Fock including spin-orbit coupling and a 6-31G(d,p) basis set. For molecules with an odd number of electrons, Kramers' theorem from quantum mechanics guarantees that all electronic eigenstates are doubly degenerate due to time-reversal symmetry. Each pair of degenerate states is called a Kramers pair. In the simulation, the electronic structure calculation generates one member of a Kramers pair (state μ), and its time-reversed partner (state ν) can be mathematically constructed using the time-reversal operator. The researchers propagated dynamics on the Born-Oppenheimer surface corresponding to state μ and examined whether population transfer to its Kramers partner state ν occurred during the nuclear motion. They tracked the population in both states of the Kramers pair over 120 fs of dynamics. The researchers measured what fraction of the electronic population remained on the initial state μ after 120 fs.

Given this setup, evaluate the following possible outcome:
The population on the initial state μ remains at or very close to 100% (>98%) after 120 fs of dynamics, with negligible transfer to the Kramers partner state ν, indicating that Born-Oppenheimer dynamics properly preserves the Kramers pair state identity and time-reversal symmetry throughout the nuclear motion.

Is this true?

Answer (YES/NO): YES